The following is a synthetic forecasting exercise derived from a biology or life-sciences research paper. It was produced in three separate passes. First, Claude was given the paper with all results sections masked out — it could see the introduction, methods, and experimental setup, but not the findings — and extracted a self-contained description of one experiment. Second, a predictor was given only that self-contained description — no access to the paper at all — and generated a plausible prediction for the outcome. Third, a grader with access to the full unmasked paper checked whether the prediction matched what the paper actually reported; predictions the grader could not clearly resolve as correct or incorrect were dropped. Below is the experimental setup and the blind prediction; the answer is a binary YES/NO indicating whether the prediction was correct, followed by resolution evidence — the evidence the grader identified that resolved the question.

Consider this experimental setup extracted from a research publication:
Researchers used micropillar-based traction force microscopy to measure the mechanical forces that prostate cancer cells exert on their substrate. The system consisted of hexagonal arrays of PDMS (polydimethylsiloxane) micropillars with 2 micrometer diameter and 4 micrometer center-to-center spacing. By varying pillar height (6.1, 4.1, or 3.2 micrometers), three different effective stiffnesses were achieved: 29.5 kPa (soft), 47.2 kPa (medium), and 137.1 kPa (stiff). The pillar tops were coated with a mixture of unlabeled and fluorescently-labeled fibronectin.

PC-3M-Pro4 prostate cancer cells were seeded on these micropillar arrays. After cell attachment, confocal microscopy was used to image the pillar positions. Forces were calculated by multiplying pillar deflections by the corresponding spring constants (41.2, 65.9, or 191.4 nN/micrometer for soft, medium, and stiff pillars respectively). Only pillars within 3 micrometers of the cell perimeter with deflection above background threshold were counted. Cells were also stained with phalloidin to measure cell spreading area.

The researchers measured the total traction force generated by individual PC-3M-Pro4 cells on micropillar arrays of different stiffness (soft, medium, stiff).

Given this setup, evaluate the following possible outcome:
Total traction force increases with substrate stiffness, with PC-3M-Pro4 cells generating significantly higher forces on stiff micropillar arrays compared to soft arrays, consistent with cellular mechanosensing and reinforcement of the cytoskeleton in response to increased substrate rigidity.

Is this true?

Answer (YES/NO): YES